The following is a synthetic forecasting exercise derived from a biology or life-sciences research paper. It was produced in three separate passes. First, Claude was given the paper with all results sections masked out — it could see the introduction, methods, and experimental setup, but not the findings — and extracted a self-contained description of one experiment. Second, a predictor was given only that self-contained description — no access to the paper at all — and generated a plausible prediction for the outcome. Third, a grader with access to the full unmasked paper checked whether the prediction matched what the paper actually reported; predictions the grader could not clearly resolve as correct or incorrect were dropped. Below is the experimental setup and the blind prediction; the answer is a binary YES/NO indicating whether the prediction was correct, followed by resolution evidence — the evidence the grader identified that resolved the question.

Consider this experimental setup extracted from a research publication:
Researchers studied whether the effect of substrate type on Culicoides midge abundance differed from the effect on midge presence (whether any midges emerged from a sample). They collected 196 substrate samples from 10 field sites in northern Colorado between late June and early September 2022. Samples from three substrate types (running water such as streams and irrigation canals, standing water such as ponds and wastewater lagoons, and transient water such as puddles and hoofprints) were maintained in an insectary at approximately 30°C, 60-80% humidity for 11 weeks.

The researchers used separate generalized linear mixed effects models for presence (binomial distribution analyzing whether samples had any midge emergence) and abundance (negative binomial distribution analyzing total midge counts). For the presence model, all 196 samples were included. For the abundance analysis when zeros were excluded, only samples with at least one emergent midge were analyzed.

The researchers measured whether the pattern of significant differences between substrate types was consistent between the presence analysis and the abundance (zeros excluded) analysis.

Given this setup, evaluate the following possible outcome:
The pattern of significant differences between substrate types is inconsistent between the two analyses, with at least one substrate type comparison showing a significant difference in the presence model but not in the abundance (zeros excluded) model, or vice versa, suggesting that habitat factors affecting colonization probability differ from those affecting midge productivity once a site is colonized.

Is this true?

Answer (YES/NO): NO